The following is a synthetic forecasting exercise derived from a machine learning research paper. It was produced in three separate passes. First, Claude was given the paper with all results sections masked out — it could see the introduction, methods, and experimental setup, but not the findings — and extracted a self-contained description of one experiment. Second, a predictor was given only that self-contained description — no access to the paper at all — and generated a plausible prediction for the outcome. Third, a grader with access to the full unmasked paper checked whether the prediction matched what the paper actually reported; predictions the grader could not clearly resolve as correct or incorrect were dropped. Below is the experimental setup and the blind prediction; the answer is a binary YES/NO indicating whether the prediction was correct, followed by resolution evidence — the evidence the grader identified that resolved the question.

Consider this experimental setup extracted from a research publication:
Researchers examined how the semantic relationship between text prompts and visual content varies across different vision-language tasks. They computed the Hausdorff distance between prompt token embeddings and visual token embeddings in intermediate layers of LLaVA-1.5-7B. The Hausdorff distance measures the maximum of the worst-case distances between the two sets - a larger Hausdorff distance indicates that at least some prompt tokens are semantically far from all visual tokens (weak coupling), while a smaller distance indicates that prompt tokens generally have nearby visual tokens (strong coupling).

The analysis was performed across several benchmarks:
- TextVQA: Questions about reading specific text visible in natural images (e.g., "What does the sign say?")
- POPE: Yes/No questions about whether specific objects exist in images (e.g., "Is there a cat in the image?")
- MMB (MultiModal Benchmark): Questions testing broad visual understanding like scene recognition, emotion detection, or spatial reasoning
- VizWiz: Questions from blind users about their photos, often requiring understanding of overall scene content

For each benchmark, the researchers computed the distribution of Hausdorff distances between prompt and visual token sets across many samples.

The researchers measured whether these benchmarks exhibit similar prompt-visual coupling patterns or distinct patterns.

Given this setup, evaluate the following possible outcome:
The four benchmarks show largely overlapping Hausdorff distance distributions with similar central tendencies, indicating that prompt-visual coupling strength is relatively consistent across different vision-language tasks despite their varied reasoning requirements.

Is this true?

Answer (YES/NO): NO